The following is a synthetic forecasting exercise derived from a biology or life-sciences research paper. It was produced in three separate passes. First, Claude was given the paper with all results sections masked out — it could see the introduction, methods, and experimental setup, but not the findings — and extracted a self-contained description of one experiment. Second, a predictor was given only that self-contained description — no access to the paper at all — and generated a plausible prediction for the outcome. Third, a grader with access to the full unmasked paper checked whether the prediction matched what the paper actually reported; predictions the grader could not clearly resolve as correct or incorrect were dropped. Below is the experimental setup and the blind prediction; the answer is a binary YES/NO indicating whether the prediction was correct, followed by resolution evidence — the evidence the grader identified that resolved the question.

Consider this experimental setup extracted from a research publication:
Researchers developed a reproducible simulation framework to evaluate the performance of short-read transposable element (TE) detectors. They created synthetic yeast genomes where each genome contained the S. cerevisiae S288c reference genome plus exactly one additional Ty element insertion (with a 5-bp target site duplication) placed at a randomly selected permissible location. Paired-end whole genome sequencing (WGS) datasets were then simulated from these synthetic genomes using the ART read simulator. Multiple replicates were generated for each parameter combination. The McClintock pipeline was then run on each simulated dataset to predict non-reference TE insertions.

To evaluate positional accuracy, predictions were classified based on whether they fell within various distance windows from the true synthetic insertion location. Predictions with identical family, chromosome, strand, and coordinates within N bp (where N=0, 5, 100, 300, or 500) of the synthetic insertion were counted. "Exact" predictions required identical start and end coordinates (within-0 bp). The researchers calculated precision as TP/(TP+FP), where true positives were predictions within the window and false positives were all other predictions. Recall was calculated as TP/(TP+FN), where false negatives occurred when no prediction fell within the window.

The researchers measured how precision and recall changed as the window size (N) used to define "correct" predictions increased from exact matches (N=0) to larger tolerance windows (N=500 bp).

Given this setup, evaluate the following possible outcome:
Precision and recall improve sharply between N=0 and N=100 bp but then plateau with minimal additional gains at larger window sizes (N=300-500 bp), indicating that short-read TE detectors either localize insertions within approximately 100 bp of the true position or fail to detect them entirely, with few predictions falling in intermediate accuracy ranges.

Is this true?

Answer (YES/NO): YES